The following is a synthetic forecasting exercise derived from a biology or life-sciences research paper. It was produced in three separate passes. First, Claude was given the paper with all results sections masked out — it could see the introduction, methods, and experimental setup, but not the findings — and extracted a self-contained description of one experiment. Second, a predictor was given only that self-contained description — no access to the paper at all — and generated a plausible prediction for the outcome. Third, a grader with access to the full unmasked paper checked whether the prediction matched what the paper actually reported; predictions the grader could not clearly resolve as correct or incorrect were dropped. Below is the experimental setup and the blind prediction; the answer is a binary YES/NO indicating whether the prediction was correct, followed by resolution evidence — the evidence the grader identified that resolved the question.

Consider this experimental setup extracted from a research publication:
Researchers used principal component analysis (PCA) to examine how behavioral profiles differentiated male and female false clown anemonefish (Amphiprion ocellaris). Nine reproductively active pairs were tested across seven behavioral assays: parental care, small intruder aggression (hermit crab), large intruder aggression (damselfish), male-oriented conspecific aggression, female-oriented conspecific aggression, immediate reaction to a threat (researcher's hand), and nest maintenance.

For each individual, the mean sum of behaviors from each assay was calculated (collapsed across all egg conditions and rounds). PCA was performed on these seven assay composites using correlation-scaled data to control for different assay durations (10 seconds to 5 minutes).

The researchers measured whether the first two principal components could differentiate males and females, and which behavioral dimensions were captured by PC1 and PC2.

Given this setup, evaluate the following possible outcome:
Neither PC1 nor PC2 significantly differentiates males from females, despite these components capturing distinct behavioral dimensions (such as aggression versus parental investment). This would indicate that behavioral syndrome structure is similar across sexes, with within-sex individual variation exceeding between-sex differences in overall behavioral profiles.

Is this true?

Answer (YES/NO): NO